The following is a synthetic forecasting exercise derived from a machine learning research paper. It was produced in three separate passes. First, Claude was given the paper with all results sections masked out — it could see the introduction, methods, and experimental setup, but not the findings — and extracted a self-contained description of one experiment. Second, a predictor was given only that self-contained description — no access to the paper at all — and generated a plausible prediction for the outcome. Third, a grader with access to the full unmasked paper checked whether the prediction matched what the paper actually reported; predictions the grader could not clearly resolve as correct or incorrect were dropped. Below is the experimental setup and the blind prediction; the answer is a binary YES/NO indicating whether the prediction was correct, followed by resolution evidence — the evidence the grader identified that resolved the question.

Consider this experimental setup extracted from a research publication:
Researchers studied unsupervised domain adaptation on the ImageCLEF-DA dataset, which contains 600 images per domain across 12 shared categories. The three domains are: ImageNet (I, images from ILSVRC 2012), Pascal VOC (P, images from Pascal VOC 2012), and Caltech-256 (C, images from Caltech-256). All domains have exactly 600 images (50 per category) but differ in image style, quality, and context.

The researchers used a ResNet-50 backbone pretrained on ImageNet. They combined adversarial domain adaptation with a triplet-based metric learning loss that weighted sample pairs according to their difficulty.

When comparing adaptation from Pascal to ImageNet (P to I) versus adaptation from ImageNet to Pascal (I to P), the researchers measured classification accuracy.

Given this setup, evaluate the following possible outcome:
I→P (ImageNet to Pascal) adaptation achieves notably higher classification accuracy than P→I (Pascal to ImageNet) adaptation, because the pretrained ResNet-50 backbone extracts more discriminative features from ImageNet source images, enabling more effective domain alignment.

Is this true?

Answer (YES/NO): NO